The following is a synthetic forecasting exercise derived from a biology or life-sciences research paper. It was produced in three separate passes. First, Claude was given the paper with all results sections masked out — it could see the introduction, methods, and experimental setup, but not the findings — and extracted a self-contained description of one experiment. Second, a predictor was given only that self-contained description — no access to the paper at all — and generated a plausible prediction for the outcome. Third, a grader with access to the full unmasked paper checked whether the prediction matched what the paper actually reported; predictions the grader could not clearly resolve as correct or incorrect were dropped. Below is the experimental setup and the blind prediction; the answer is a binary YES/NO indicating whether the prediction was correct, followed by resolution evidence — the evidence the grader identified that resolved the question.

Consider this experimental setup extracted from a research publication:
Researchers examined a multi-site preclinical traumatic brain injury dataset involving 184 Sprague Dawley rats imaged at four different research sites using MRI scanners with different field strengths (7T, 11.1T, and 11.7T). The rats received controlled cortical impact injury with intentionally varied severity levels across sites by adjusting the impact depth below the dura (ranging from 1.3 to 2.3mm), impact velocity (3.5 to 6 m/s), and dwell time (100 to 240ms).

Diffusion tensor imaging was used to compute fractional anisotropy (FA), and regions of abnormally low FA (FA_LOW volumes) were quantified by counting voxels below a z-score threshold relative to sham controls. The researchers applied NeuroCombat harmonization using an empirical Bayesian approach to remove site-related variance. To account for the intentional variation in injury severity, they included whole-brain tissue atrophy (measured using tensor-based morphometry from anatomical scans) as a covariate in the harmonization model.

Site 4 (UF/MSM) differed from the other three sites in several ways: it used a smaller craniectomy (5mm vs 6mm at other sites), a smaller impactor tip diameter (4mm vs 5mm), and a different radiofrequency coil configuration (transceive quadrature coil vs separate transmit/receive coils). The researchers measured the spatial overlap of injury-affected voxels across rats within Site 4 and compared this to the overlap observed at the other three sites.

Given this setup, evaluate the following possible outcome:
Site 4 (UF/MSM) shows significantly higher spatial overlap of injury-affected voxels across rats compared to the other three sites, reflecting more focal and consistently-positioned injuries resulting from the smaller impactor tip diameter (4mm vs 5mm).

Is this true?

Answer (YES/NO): NO